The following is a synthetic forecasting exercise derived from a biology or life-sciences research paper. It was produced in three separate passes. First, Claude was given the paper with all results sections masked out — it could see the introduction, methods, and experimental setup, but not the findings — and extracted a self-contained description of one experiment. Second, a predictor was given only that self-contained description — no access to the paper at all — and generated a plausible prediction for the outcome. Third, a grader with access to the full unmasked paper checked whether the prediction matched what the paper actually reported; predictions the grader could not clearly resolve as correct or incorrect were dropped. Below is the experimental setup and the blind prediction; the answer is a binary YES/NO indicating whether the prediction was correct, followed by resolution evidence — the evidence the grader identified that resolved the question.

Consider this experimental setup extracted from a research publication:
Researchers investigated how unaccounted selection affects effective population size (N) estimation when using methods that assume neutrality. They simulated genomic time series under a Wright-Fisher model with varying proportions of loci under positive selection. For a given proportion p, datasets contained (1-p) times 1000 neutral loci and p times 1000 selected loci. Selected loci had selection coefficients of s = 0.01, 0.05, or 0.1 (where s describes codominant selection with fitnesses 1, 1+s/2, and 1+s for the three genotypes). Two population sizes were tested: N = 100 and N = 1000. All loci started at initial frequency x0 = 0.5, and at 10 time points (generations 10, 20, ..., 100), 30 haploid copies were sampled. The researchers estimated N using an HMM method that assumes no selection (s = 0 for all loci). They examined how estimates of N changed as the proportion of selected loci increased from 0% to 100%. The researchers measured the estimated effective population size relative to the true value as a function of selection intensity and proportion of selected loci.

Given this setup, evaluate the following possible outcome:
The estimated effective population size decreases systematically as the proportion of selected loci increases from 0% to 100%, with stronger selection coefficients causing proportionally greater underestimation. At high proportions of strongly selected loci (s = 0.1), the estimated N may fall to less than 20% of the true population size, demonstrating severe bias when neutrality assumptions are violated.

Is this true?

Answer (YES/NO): NO